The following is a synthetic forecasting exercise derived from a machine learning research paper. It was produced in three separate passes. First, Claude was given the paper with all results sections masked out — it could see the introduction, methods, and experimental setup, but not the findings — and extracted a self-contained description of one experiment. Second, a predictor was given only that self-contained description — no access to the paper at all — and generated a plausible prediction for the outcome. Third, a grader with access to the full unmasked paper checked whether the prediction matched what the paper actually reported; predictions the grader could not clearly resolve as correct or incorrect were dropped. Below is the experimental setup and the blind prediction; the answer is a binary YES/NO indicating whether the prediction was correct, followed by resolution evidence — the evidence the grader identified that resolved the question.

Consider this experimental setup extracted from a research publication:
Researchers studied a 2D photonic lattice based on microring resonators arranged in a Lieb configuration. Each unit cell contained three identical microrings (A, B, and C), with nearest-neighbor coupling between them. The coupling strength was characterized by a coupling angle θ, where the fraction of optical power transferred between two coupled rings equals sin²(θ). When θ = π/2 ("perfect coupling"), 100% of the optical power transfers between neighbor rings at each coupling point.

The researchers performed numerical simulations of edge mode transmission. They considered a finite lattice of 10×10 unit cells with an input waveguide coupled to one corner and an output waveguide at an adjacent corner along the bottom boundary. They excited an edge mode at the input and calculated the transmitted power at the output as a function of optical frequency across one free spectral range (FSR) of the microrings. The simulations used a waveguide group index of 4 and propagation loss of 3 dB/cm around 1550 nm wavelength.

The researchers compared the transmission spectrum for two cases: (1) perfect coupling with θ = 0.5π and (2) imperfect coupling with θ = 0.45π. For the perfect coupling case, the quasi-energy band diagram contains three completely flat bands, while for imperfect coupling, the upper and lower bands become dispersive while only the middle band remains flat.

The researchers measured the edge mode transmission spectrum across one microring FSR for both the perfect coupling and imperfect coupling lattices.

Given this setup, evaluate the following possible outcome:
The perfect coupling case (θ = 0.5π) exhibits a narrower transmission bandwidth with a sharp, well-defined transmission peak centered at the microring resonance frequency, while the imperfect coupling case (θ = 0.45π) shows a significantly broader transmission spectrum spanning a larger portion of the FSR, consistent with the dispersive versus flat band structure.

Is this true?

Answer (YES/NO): NO